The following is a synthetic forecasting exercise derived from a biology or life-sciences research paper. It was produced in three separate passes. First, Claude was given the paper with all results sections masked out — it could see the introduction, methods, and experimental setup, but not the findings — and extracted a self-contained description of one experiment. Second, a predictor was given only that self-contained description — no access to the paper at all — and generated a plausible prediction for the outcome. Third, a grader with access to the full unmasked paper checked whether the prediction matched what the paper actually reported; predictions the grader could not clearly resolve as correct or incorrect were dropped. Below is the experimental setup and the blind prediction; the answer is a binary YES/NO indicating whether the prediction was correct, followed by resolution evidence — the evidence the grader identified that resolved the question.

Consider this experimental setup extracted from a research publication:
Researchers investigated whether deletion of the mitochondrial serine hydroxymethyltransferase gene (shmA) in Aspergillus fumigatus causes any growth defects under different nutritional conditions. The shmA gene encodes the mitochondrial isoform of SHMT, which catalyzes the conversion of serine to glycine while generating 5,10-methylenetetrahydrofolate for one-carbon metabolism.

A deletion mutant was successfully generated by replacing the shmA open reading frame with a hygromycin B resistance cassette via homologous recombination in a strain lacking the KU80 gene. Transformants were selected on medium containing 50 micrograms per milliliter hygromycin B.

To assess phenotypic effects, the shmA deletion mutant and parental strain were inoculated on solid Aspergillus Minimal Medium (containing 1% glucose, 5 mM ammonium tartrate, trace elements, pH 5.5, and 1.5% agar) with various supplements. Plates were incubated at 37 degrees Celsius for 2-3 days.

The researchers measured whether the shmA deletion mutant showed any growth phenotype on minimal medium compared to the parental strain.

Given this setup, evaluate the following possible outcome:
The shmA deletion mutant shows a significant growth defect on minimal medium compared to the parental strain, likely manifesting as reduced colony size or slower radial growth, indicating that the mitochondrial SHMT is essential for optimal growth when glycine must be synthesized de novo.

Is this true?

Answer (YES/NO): NO